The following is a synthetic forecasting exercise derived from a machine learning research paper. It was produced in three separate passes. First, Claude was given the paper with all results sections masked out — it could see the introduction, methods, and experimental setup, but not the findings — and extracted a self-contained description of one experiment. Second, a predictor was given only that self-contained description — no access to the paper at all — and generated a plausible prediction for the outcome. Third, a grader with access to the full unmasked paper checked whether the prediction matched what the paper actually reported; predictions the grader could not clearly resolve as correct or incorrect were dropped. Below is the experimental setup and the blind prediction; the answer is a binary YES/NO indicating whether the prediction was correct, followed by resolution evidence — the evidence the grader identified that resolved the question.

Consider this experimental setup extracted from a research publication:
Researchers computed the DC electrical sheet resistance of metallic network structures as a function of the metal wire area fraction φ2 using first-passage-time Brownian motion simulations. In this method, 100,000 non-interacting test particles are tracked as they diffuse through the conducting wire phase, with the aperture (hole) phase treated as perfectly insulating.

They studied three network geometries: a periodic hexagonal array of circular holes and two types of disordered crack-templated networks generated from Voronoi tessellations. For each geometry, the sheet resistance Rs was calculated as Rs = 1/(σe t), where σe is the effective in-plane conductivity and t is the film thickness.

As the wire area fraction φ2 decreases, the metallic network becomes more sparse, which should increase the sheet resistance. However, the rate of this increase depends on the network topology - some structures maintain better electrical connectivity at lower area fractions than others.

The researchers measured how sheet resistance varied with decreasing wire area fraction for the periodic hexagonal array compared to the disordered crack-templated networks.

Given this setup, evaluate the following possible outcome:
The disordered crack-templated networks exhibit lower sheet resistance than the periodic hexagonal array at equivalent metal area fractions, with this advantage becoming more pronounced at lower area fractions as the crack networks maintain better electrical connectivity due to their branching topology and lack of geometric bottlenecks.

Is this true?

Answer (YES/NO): NO